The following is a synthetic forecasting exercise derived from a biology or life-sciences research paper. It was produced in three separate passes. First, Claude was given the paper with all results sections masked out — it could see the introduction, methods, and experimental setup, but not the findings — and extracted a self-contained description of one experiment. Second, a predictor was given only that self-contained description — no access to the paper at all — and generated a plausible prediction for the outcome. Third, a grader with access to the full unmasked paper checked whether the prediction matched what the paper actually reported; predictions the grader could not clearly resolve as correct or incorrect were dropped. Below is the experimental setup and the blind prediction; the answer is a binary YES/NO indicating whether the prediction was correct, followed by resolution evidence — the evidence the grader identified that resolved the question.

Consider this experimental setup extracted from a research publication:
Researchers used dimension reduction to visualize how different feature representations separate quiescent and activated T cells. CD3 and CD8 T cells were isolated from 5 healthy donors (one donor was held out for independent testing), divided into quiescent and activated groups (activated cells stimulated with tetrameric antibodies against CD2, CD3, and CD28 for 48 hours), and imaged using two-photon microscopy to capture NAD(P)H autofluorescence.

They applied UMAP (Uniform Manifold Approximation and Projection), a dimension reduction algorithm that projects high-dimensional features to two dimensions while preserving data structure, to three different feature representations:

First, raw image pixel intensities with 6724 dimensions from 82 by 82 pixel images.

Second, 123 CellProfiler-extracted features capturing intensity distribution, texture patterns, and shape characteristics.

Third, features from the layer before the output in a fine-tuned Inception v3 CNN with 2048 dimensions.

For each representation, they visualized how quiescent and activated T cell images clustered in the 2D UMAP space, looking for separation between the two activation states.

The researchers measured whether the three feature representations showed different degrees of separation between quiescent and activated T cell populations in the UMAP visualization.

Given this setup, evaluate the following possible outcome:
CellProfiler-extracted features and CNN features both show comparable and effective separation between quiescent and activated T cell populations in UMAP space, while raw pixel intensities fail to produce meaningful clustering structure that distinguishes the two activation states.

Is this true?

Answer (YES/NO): NO